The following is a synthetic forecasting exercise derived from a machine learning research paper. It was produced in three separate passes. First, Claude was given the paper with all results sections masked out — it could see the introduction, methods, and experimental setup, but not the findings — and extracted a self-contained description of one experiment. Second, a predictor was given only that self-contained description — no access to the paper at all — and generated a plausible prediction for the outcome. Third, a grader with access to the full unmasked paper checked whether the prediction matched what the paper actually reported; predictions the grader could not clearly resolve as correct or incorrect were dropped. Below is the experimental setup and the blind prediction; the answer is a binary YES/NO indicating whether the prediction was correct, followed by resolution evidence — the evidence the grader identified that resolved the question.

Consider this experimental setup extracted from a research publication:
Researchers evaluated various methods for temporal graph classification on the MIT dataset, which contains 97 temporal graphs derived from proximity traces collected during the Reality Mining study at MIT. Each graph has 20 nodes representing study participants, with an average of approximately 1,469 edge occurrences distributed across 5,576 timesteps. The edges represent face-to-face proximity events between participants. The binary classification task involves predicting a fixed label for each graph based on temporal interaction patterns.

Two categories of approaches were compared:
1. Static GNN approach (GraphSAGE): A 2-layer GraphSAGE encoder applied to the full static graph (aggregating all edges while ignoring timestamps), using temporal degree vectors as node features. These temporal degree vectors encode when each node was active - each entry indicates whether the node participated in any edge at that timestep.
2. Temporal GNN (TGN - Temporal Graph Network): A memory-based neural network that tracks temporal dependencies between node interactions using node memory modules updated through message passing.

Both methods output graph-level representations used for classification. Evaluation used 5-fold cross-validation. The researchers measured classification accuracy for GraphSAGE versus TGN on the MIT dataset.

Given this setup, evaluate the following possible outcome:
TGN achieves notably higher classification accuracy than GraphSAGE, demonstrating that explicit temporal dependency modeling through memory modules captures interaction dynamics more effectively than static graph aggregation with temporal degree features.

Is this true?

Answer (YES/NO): NO